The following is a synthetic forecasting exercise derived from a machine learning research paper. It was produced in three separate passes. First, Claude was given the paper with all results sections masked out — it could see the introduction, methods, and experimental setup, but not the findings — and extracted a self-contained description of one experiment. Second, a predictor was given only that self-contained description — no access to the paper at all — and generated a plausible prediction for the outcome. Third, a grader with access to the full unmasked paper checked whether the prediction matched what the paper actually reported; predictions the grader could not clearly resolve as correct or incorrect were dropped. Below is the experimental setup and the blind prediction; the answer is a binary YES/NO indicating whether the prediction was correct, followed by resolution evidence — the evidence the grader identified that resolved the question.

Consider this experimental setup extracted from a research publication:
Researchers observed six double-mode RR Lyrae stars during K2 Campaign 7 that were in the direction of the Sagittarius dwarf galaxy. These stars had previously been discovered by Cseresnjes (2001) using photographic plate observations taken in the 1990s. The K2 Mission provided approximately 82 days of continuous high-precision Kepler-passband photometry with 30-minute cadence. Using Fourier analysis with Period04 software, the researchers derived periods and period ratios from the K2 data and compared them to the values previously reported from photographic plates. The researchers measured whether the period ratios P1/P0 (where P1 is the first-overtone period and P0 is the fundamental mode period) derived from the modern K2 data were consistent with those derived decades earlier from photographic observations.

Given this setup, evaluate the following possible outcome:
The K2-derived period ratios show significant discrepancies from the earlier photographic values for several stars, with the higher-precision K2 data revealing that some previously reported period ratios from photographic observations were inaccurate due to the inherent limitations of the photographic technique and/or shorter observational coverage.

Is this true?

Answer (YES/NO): NO